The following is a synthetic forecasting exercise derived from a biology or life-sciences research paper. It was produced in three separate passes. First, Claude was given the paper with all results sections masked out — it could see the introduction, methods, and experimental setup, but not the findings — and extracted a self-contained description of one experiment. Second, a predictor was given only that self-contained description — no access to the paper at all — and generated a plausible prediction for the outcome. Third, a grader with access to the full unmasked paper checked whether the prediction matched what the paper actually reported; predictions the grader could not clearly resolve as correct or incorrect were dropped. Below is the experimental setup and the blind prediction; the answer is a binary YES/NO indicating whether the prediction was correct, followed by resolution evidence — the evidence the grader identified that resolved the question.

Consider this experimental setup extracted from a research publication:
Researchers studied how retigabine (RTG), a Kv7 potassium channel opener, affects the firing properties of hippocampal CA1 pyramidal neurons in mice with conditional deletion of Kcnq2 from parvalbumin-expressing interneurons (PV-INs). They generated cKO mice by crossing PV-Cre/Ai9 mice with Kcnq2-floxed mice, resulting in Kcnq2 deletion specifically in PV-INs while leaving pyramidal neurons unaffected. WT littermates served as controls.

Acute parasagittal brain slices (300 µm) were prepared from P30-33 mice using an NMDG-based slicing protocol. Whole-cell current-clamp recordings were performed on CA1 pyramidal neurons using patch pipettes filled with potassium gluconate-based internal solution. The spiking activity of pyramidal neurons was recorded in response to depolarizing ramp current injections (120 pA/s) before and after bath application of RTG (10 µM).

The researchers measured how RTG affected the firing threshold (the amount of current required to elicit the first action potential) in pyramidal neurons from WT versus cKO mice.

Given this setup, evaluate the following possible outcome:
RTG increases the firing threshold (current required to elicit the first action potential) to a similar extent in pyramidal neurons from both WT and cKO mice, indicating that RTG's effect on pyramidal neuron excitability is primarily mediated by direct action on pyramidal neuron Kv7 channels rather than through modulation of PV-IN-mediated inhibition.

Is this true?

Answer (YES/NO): NO